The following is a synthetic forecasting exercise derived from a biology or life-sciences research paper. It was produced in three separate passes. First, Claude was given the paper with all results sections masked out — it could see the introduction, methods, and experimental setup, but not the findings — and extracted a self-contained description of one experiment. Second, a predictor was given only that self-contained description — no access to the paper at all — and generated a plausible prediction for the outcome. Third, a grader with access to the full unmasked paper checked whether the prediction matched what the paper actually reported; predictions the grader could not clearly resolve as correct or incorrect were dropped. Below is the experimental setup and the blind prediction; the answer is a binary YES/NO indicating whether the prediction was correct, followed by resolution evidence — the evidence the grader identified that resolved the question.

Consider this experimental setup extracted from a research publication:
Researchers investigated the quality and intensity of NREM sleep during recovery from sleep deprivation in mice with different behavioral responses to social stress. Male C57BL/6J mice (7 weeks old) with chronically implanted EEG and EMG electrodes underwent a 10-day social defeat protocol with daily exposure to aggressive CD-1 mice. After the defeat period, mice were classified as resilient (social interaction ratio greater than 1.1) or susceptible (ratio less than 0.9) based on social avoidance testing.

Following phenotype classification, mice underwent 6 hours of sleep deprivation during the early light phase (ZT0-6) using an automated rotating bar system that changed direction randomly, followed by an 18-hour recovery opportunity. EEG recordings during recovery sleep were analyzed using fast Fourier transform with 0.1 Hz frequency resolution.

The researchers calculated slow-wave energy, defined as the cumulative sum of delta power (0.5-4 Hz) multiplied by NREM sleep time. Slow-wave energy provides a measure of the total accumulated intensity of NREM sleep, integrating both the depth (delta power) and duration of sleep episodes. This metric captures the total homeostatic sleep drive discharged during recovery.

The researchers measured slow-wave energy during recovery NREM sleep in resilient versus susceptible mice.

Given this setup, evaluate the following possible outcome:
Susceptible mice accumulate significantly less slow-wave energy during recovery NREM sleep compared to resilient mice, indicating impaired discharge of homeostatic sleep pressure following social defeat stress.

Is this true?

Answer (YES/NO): NO